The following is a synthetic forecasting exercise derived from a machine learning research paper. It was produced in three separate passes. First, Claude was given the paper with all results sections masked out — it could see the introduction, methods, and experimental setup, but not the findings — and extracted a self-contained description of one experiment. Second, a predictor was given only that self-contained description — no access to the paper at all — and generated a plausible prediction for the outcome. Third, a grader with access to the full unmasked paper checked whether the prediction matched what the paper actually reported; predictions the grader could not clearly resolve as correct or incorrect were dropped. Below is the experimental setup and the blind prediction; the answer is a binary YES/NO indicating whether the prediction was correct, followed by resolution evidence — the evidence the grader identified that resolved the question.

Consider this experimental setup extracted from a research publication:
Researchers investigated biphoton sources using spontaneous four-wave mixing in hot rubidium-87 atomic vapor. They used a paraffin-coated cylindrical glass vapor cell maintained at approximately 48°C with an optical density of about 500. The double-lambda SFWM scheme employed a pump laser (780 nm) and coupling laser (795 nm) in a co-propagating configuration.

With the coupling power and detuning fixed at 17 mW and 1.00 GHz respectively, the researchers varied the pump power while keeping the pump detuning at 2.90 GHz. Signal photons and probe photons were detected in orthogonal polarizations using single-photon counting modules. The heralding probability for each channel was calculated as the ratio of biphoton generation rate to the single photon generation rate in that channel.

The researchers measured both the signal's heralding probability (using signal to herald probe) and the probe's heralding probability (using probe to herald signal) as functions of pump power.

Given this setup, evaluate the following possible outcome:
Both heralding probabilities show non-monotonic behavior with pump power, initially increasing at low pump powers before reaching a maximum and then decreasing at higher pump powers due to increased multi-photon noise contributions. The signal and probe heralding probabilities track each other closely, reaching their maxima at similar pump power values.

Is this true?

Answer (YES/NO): NO